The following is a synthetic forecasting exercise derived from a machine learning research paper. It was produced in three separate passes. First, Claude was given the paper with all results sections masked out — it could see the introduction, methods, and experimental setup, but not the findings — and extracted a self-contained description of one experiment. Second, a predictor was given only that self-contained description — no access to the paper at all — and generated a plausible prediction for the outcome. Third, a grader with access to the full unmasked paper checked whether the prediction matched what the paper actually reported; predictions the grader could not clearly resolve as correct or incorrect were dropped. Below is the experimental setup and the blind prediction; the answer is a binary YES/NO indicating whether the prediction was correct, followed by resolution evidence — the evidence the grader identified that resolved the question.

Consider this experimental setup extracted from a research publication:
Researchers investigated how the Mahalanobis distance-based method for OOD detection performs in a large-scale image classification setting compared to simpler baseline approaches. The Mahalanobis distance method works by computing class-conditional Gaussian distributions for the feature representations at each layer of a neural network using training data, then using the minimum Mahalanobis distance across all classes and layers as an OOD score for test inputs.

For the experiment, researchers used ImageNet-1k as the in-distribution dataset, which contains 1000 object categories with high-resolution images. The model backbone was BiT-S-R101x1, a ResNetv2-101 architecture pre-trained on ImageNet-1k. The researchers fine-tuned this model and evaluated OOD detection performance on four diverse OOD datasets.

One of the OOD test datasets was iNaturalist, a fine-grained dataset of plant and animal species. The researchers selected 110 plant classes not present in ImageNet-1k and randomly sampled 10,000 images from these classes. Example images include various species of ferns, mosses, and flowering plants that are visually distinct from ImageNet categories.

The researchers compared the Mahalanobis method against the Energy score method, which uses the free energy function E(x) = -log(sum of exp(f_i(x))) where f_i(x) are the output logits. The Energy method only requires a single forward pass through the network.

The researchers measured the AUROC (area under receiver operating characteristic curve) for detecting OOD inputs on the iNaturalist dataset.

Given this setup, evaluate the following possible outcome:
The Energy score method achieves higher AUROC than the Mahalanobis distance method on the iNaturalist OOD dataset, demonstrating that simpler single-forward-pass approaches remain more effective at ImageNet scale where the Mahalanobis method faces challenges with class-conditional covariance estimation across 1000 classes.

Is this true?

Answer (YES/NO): YES